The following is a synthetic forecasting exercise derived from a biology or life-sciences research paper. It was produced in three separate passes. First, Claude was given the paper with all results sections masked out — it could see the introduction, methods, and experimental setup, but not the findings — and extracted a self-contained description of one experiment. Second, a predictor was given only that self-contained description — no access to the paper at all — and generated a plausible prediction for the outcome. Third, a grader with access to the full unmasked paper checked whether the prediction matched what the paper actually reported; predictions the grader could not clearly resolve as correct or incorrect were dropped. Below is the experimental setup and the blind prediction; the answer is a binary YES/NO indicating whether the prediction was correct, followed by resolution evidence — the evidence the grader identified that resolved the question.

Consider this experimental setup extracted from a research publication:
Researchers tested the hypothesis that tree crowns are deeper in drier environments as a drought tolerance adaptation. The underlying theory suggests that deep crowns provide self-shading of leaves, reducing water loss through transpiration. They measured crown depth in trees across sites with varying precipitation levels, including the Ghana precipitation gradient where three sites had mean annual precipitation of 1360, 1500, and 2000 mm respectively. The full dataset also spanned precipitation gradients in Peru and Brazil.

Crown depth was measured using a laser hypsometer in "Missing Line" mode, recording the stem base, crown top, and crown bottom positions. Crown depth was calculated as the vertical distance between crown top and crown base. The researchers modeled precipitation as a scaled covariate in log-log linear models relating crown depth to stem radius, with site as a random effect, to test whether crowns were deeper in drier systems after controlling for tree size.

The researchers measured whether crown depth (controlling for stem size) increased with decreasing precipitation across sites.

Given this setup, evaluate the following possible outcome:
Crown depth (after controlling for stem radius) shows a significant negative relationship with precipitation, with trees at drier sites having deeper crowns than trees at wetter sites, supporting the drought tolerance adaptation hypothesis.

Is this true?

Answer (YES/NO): NO